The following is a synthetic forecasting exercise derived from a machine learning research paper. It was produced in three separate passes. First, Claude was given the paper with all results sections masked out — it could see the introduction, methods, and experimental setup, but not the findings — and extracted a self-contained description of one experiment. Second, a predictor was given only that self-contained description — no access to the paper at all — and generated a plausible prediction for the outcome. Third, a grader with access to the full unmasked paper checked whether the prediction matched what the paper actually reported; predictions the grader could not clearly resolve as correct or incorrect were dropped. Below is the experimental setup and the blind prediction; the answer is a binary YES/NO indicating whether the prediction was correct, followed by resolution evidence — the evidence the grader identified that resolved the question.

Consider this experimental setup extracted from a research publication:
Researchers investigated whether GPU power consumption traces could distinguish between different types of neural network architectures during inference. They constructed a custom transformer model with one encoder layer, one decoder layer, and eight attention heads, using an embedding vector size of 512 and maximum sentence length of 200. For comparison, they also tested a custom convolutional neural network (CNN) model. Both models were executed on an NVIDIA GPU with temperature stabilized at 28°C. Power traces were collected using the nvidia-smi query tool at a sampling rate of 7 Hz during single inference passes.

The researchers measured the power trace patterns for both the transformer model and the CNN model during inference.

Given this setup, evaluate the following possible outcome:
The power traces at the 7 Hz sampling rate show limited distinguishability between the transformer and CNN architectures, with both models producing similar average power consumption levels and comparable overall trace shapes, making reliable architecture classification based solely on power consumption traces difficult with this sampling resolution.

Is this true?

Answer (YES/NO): NO